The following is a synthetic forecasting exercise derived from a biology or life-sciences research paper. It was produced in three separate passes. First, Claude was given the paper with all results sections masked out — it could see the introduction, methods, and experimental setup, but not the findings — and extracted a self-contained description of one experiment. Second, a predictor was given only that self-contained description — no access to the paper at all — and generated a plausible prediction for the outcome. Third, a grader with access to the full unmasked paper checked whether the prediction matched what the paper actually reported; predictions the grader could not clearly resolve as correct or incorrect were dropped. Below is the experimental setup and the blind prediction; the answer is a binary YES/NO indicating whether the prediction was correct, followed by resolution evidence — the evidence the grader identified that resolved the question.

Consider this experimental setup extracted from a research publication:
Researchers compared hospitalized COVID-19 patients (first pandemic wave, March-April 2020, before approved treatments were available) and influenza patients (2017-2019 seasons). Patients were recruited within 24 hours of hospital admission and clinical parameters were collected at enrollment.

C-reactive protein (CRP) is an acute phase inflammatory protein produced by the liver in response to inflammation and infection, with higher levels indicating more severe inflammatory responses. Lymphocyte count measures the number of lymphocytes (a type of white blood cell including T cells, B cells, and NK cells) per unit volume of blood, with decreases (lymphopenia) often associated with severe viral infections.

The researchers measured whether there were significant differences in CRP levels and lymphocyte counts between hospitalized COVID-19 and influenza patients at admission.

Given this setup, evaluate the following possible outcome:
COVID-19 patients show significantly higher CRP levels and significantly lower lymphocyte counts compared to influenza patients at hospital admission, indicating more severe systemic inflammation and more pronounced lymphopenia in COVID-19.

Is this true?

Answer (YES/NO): NO